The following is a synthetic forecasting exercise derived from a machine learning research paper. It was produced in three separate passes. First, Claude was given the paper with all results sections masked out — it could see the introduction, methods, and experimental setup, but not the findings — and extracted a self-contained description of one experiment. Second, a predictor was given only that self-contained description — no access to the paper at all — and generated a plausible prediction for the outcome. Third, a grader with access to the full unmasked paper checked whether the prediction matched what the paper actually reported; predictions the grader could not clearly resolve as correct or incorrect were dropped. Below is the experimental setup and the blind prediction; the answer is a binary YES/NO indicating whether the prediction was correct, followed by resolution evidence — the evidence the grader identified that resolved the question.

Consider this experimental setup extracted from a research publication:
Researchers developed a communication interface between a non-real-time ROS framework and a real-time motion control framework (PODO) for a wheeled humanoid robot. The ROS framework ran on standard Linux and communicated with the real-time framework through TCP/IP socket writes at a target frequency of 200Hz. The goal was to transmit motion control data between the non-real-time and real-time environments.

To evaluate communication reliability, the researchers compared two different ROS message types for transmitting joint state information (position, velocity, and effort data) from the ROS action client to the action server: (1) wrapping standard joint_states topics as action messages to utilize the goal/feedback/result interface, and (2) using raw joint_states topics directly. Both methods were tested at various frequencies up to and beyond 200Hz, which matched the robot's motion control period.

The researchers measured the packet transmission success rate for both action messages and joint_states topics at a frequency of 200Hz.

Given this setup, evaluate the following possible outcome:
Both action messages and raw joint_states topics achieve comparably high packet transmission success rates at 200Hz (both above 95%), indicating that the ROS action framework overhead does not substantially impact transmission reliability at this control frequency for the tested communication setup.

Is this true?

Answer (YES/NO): NO